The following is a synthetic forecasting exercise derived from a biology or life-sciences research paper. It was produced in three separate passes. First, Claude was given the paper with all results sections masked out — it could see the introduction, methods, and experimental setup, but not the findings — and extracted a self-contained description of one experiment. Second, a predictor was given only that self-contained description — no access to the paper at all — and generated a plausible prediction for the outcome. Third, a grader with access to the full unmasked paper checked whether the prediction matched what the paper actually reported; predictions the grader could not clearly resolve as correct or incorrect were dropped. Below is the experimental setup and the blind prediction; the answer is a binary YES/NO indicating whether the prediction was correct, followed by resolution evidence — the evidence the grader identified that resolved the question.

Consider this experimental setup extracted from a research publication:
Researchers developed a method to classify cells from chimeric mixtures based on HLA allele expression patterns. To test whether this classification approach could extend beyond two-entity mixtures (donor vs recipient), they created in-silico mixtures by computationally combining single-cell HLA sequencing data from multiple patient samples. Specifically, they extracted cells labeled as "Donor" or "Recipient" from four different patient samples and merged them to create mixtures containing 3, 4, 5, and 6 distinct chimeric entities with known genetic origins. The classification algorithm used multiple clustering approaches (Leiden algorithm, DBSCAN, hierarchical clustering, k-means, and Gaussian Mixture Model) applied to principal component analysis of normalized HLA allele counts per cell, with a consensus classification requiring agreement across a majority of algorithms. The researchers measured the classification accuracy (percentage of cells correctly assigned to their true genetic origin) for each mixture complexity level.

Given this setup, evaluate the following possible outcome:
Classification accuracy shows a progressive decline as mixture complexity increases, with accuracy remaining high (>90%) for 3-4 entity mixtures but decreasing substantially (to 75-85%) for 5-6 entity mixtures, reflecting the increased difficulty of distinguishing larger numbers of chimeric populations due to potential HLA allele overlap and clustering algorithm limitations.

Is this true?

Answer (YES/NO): NO